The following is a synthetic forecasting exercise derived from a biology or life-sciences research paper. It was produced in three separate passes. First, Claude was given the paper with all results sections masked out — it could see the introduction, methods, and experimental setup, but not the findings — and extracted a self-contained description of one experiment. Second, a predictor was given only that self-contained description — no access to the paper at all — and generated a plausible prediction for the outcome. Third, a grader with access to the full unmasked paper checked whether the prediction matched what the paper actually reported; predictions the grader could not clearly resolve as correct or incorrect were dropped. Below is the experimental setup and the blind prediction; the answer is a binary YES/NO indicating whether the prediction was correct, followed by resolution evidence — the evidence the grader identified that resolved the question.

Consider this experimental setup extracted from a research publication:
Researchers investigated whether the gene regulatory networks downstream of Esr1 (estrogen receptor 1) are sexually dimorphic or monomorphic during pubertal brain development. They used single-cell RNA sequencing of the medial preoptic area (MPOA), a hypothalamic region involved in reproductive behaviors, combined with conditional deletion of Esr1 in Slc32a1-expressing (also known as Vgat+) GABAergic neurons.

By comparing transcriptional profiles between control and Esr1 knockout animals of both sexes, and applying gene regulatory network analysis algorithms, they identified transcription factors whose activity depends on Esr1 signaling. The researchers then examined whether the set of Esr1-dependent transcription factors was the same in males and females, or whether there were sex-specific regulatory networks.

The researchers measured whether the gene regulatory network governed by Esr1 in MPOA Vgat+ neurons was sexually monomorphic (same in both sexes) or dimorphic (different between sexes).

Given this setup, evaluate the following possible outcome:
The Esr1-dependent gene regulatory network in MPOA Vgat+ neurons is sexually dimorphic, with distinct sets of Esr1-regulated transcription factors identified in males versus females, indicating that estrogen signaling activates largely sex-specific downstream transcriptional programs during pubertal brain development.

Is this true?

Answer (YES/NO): YES